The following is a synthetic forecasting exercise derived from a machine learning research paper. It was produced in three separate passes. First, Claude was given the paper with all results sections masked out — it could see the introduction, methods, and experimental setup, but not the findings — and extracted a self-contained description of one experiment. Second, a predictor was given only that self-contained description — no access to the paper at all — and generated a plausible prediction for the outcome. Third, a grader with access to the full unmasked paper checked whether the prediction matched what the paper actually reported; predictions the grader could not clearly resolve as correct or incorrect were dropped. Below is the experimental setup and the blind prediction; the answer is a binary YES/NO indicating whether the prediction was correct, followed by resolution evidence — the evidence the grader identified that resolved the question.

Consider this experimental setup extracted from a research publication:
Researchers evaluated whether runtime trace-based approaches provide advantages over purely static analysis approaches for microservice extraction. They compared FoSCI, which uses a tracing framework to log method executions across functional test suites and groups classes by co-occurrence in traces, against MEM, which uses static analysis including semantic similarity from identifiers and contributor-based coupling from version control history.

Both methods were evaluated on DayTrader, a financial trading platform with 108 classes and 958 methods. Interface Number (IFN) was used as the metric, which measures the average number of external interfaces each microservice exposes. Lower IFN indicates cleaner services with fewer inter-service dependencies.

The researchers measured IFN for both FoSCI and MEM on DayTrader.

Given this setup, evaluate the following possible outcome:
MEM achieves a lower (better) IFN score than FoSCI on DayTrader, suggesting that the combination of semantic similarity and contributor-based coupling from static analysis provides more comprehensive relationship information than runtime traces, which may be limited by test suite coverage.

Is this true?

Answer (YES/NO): YES